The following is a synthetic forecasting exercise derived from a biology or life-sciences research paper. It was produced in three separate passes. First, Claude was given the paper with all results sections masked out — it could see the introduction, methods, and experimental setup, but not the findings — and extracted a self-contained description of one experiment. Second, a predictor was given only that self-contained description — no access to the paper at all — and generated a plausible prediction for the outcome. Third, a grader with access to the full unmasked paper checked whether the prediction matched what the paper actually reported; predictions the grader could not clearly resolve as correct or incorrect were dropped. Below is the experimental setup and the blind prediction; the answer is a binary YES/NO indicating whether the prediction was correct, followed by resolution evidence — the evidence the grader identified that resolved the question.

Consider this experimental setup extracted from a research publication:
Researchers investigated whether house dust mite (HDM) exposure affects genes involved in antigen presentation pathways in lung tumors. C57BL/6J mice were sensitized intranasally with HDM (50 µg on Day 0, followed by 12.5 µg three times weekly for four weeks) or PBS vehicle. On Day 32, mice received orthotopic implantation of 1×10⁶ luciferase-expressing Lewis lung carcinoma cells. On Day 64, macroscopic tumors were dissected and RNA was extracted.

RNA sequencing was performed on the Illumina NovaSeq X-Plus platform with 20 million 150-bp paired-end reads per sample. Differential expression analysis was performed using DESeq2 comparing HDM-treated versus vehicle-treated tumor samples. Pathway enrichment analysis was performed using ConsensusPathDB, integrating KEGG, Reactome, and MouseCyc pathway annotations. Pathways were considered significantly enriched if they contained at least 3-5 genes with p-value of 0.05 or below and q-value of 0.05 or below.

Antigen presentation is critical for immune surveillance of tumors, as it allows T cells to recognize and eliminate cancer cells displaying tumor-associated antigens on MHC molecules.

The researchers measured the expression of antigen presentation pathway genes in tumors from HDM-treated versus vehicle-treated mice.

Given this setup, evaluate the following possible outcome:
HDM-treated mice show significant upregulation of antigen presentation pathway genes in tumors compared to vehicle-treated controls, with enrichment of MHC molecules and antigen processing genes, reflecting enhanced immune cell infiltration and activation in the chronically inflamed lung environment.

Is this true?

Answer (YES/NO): NO